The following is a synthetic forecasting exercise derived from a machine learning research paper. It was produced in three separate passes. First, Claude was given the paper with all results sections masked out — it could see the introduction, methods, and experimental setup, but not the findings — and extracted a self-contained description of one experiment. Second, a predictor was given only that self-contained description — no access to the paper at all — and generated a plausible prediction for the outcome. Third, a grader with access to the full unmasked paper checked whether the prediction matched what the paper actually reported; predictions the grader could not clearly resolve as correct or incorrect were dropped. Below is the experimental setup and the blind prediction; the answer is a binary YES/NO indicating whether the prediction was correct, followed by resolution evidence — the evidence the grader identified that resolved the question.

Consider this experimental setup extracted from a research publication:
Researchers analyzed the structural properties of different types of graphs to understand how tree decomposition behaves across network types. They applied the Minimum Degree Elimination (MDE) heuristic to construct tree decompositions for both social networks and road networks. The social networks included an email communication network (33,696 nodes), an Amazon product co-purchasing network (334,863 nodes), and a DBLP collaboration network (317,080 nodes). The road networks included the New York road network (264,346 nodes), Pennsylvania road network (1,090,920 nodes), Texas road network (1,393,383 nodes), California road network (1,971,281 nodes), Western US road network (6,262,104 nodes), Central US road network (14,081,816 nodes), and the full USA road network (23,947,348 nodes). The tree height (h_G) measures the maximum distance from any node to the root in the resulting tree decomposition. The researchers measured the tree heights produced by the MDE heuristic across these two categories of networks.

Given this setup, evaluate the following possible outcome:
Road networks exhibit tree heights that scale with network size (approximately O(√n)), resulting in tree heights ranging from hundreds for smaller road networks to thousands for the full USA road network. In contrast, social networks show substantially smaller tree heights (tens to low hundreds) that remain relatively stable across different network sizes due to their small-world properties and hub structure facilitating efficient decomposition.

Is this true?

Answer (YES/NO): NO